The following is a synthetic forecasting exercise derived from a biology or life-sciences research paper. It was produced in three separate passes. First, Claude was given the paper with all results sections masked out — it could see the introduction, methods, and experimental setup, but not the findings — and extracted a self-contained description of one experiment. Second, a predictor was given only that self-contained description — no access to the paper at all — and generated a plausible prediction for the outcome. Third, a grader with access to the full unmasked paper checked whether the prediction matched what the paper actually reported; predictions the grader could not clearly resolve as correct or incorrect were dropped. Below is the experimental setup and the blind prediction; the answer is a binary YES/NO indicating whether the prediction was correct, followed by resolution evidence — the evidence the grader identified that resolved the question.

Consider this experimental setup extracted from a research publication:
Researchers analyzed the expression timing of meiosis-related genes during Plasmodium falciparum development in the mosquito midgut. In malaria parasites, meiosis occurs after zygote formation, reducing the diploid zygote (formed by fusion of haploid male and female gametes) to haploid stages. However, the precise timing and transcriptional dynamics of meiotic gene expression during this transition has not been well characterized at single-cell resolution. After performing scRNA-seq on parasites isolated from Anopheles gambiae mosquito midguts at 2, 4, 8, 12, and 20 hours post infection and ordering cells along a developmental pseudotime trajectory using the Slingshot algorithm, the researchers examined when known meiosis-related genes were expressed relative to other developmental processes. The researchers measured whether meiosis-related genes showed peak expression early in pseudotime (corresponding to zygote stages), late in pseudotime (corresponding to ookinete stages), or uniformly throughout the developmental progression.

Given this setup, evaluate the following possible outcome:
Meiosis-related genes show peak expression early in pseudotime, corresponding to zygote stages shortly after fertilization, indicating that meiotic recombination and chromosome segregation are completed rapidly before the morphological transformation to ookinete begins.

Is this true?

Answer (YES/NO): NO